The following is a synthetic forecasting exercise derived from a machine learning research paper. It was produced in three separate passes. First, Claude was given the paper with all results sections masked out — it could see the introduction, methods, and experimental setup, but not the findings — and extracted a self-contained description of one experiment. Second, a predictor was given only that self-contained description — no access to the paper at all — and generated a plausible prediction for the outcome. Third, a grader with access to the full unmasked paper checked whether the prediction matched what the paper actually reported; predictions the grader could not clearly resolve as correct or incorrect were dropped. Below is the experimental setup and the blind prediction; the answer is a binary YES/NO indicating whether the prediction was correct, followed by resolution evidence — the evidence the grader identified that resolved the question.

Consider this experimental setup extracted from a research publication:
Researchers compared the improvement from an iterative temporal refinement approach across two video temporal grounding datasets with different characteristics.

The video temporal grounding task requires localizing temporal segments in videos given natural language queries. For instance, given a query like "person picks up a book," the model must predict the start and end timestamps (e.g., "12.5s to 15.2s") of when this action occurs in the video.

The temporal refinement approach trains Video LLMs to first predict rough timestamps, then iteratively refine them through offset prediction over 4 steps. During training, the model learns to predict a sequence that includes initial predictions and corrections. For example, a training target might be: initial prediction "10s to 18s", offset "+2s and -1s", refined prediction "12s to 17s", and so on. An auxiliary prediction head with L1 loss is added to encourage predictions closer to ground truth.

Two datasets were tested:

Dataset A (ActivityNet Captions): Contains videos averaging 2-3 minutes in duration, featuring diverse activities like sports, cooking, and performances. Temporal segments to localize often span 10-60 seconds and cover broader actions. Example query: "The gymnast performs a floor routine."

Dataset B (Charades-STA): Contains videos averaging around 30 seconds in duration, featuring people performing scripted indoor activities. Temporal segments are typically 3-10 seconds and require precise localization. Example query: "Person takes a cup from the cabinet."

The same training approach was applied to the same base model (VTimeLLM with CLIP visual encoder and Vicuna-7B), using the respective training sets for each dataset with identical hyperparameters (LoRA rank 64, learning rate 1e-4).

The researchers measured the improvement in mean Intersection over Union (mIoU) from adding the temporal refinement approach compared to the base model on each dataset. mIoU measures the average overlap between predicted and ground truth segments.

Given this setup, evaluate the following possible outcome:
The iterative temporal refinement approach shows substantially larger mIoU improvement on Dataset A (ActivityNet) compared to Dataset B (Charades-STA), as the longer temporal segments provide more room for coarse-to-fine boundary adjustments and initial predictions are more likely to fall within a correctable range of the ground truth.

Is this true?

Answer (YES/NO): NO